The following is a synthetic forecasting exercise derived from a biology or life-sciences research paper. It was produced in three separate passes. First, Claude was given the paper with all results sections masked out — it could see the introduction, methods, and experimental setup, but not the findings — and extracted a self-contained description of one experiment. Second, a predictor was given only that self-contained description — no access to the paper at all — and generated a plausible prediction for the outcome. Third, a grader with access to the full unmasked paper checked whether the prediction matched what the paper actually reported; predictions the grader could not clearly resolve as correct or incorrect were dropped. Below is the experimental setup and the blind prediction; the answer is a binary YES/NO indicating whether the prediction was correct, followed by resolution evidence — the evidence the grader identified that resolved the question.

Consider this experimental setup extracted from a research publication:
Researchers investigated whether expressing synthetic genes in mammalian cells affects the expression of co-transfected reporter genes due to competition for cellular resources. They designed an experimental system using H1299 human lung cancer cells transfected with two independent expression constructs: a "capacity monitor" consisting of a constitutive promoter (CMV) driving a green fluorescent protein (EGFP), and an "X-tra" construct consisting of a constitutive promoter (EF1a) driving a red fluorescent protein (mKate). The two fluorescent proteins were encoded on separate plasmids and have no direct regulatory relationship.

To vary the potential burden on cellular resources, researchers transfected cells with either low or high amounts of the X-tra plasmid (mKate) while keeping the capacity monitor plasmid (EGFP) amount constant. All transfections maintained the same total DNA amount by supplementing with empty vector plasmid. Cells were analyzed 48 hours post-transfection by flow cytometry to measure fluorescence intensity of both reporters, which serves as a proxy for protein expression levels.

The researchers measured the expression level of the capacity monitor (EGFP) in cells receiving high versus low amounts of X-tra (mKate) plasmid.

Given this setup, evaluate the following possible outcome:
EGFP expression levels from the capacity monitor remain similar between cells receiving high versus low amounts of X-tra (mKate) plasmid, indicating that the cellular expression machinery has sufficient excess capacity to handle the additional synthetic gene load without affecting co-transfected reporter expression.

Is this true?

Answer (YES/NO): NO